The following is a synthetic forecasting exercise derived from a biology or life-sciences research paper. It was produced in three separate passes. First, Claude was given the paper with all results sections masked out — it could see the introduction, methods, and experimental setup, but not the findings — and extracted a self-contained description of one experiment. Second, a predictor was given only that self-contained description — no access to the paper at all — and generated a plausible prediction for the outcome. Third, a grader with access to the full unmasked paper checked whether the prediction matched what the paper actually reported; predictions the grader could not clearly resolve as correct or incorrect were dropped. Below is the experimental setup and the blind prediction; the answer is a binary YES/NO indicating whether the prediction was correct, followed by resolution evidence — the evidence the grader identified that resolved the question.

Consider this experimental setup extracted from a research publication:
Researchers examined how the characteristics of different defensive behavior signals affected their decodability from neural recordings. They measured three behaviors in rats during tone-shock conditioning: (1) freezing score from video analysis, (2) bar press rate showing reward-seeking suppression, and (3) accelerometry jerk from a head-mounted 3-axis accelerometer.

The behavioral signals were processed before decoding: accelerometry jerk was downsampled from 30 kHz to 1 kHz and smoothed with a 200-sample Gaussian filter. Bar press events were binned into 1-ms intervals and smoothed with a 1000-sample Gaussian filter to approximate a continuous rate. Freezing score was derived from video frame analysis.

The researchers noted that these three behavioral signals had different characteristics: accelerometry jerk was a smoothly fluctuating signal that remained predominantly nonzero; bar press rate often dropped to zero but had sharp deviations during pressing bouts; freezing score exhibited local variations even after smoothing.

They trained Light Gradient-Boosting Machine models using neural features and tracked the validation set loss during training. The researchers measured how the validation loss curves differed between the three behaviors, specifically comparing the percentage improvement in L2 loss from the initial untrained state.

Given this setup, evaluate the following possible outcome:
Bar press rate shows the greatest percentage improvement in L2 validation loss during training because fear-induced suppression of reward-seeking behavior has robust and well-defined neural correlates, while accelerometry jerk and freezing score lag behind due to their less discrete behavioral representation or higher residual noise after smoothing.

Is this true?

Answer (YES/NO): NO